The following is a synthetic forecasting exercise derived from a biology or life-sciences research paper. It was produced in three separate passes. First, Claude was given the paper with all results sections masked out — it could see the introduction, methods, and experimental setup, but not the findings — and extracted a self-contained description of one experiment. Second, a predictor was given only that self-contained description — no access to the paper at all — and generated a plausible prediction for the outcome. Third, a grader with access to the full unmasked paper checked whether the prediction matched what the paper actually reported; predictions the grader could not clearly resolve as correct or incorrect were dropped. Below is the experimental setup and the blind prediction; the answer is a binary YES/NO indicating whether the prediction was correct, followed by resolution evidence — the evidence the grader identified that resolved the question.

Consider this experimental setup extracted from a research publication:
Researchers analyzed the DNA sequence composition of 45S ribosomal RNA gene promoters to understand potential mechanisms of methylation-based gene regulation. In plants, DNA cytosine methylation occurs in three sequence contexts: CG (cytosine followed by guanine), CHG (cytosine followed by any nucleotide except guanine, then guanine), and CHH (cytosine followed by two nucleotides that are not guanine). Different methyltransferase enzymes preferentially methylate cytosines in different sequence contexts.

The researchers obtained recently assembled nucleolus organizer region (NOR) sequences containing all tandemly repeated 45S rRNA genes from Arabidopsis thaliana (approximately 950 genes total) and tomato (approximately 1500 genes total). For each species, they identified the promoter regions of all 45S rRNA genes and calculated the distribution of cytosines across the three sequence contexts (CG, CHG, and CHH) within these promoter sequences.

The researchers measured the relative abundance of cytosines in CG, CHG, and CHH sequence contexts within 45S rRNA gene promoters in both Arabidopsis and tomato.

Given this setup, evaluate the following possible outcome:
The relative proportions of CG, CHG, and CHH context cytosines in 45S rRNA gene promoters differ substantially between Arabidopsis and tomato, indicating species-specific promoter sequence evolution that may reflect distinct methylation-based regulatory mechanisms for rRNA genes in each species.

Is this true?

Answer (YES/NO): NO